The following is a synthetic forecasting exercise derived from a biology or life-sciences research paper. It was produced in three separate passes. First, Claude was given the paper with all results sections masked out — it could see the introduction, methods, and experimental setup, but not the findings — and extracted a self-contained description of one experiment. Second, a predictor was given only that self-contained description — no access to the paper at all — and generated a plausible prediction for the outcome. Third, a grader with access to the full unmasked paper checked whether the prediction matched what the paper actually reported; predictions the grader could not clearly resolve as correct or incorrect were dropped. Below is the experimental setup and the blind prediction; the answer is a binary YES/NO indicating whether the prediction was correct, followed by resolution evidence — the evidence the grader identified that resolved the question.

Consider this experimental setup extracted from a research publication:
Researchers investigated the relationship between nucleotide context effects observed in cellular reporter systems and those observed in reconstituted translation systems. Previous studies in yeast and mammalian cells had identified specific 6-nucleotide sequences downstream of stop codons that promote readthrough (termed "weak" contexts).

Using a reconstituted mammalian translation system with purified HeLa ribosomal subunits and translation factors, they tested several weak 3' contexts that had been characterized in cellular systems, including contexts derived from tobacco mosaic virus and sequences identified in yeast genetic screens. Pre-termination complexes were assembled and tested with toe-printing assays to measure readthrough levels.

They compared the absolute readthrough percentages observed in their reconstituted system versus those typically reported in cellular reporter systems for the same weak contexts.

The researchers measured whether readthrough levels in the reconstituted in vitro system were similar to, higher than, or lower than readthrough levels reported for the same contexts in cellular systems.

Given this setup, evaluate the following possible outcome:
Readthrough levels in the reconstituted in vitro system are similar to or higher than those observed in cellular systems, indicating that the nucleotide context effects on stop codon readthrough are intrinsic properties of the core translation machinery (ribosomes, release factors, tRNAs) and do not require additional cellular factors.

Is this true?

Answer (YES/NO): YES